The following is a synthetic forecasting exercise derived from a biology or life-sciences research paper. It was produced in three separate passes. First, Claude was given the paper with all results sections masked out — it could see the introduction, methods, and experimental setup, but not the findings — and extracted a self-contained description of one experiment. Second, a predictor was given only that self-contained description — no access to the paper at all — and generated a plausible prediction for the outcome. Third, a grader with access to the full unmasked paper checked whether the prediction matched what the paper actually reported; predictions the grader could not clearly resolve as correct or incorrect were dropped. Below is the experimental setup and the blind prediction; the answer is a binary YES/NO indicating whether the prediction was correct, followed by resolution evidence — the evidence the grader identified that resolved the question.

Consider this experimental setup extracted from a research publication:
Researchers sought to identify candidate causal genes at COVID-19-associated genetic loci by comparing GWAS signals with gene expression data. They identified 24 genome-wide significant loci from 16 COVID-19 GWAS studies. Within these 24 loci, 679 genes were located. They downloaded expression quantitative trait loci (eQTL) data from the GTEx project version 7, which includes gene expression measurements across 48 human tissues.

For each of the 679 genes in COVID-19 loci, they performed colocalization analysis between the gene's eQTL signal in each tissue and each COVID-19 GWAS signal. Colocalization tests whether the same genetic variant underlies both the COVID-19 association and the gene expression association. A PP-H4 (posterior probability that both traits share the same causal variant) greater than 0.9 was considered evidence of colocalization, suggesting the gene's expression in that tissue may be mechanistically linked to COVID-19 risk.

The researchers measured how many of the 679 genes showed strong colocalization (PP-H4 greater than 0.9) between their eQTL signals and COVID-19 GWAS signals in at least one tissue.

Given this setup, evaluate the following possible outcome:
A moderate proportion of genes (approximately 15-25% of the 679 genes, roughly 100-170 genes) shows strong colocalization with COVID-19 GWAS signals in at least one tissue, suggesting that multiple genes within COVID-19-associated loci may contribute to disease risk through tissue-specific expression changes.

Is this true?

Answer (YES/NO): NO